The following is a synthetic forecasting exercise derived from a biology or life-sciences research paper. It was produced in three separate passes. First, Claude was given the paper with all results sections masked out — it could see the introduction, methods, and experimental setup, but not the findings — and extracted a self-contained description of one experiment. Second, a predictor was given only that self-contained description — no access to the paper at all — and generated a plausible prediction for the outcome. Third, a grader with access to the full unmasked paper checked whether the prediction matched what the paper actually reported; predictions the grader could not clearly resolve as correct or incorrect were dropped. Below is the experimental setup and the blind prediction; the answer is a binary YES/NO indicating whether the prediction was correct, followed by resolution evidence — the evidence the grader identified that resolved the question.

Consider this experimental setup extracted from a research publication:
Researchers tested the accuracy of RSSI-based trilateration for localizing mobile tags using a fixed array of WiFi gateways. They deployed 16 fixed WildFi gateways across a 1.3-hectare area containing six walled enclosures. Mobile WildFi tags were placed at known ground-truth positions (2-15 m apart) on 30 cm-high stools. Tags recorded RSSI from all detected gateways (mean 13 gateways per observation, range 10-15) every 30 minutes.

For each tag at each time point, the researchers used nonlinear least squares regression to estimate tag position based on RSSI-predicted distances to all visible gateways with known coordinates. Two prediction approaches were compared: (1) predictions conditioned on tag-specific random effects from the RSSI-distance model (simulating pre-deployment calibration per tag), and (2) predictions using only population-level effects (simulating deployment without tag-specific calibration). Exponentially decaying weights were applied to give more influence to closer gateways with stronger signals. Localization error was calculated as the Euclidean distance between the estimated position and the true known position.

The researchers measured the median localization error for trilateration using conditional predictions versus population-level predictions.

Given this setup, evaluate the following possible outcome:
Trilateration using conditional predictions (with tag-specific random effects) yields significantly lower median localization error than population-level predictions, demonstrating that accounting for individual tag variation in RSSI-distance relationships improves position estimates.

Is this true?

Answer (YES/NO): NO